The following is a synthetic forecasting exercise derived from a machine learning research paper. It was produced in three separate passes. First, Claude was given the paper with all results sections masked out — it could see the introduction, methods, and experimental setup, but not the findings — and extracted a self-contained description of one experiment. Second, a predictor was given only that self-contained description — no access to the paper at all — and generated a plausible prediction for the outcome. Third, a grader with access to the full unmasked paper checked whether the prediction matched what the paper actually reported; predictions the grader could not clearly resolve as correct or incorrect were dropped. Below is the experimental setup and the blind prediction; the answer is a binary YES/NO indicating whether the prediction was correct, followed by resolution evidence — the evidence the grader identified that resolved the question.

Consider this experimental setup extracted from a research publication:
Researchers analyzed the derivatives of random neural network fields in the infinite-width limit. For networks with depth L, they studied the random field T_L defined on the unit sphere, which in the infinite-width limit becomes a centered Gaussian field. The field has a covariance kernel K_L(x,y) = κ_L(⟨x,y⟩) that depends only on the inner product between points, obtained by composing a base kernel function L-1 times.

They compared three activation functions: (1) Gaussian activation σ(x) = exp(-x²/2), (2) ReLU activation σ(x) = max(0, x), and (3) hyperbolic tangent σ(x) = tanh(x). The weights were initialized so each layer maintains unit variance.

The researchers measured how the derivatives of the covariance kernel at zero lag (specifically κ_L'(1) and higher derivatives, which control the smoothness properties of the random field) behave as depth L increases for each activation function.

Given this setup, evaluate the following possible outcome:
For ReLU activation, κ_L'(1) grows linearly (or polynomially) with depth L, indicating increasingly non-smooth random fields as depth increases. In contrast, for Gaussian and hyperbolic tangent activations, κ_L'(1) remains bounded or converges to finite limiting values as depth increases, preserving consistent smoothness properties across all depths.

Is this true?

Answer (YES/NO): NO